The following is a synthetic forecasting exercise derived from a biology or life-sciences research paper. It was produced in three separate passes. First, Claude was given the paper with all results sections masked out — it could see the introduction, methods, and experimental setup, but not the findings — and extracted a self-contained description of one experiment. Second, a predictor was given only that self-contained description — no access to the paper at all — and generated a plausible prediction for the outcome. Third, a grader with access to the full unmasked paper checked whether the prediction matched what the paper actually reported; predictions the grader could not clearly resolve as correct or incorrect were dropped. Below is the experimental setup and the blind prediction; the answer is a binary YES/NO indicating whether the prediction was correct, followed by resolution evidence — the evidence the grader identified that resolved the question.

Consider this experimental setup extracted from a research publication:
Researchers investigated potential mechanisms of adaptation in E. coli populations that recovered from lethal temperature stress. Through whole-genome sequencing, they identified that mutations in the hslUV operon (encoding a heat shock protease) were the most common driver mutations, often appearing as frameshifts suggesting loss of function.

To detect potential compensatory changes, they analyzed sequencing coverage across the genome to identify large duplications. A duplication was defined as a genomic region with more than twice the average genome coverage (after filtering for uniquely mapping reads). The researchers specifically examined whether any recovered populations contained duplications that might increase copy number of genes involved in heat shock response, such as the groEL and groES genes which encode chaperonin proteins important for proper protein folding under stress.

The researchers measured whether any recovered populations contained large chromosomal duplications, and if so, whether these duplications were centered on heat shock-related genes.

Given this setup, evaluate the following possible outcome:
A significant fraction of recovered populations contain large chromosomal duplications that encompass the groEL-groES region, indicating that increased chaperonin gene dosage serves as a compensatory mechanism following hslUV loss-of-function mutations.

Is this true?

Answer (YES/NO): NO